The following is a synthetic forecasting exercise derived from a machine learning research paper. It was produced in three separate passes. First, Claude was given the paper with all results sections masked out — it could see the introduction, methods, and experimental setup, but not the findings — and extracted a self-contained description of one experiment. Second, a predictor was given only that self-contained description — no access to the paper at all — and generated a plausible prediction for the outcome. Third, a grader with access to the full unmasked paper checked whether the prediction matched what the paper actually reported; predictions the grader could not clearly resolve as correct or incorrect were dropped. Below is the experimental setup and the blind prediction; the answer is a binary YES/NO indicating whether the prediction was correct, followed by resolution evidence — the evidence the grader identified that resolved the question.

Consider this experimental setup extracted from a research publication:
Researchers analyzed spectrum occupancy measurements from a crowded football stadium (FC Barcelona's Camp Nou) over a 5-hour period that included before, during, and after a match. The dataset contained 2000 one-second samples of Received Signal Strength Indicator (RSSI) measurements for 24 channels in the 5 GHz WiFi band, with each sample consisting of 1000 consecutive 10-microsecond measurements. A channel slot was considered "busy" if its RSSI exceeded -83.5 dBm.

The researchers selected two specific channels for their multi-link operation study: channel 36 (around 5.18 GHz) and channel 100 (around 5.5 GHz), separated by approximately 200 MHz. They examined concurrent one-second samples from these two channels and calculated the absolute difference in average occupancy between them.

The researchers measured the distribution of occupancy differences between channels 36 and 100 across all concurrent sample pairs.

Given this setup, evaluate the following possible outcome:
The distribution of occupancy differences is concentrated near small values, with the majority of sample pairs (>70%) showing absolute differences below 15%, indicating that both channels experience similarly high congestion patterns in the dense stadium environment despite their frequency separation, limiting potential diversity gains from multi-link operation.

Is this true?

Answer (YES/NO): NO